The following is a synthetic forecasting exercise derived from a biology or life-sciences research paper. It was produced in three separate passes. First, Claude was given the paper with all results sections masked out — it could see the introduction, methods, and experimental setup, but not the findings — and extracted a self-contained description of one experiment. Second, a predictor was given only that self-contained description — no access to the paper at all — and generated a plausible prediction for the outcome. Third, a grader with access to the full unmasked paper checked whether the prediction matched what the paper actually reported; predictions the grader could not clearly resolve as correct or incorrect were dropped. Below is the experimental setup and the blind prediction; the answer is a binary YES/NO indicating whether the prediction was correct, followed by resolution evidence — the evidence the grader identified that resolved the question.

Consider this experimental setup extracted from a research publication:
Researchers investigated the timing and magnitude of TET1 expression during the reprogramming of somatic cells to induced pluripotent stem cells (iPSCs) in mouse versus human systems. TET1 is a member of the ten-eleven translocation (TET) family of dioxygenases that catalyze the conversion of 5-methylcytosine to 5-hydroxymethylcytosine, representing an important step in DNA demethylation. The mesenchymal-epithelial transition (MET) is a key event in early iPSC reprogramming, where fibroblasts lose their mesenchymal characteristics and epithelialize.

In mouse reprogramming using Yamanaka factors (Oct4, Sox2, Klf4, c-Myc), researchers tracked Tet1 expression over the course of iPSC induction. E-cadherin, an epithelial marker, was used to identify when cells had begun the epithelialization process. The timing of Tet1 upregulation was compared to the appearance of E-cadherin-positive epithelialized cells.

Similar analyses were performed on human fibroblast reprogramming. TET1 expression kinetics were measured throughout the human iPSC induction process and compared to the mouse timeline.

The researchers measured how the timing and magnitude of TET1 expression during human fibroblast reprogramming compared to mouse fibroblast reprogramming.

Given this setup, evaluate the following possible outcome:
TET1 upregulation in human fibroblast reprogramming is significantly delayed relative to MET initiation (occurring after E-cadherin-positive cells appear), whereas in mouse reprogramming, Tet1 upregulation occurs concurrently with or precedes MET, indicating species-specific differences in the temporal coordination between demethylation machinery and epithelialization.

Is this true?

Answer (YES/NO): NO